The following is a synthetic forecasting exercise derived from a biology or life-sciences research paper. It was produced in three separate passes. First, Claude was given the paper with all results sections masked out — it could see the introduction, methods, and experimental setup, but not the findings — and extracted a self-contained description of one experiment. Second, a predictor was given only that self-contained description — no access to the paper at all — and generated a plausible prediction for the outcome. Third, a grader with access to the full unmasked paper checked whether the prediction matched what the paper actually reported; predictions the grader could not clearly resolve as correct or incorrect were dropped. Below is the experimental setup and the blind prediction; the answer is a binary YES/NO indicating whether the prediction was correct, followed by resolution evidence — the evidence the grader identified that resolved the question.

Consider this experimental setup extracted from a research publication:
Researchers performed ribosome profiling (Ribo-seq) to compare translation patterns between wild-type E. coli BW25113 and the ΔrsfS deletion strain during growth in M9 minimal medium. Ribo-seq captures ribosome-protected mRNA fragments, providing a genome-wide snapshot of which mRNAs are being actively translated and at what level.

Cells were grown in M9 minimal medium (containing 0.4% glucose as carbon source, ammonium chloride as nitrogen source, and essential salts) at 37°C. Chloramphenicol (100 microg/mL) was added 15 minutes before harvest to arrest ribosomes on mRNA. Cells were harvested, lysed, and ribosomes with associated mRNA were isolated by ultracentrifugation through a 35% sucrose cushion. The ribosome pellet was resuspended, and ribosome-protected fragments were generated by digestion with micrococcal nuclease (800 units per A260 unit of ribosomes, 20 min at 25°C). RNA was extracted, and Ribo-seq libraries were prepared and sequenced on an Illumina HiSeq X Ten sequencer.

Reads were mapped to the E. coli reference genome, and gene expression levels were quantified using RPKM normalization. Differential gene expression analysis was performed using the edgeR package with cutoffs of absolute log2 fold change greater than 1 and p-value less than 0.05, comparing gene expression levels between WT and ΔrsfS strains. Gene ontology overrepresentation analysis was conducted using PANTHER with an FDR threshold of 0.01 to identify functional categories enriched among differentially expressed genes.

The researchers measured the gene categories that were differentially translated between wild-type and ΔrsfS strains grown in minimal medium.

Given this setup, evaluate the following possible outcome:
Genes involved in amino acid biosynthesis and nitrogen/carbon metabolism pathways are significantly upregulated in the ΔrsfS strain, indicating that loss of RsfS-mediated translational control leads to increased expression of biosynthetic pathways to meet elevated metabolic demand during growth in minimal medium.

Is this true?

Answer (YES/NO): NO